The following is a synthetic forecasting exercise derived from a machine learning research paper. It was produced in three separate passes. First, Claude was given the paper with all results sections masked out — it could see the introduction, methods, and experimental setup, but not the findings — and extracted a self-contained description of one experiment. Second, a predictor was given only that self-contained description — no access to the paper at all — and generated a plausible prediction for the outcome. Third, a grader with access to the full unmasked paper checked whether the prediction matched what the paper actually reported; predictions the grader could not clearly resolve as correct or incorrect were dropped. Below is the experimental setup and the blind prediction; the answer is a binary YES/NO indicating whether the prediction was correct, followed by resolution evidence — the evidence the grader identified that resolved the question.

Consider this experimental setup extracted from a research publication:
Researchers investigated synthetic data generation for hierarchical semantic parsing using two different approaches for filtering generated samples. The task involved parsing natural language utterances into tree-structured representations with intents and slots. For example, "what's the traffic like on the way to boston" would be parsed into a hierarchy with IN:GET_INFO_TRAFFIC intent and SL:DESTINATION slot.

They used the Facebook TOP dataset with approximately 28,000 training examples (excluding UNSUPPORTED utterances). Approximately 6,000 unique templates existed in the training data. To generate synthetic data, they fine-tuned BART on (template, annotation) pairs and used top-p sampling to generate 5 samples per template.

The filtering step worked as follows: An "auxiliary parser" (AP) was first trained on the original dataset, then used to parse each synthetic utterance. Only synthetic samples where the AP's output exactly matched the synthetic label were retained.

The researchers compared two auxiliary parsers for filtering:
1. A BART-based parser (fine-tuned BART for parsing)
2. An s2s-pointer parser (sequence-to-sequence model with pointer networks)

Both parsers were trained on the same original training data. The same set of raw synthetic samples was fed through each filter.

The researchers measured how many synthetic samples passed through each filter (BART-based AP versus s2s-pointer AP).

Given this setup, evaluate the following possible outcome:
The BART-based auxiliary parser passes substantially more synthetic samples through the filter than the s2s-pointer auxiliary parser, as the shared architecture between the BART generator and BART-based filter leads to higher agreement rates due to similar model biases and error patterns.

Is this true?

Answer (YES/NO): NO